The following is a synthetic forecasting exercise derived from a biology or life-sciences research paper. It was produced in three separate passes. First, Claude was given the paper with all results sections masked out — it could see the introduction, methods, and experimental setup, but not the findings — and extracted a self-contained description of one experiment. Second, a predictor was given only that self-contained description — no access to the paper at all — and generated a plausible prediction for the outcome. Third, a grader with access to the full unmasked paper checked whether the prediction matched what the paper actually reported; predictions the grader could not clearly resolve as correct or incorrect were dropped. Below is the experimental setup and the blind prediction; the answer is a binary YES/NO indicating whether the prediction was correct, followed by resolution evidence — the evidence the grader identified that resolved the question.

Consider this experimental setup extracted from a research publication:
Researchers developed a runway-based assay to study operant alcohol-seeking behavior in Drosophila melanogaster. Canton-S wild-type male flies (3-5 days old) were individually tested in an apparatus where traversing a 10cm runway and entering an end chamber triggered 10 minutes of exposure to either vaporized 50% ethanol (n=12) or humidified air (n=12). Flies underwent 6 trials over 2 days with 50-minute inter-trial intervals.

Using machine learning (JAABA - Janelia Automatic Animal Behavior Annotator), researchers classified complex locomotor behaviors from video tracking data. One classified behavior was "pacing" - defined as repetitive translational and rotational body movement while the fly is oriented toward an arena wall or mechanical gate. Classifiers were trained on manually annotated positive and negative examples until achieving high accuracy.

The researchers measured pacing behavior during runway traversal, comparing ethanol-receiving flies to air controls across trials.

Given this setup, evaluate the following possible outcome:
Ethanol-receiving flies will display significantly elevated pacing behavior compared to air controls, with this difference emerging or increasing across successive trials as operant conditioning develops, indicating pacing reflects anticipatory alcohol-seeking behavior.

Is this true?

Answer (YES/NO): NO